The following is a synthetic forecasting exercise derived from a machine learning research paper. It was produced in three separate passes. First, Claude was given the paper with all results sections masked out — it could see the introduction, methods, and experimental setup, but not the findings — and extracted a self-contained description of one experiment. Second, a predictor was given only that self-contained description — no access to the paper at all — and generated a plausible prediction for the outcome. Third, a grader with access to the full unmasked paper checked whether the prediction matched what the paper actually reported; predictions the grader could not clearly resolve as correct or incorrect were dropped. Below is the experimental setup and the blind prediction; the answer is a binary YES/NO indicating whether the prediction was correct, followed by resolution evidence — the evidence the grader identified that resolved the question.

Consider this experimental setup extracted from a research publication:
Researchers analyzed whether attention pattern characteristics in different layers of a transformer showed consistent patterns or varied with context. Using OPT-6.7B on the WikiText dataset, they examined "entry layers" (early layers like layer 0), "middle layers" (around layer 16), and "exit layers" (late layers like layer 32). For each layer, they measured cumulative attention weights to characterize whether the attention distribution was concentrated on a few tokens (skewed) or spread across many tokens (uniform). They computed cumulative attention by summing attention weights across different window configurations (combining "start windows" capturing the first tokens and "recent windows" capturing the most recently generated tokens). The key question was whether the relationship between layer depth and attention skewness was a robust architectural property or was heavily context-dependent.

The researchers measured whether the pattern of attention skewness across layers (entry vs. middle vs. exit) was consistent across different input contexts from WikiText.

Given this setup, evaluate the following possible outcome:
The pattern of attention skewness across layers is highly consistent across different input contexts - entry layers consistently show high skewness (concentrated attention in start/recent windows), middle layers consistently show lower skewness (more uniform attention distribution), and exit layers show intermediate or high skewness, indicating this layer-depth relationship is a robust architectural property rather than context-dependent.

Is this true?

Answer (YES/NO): NO